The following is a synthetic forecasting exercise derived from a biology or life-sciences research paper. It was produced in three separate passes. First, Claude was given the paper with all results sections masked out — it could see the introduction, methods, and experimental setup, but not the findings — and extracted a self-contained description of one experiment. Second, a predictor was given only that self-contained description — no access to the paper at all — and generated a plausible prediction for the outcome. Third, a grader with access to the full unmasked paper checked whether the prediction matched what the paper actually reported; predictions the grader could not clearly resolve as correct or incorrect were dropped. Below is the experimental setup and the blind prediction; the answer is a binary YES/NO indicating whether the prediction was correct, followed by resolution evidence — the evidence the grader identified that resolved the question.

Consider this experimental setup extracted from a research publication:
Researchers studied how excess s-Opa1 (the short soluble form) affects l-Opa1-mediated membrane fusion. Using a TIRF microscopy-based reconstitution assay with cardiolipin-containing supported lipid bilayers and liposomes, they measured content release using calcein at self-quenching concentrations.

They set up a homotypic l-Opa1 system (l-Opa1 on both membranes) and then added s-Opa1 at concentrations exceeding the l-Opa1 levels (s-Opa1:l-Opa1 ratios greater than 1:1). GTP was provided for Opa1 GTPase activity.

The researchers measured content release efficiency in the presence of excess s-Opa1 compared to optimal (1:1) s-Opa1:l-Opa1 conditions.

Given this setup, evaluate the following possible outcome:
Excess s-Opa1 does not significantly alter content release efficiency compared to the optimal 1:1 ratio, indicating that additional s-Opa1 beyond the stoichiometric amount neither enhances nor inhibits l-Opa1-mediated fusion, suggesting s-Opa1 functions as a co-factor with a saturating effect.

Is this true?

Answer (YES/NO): NO